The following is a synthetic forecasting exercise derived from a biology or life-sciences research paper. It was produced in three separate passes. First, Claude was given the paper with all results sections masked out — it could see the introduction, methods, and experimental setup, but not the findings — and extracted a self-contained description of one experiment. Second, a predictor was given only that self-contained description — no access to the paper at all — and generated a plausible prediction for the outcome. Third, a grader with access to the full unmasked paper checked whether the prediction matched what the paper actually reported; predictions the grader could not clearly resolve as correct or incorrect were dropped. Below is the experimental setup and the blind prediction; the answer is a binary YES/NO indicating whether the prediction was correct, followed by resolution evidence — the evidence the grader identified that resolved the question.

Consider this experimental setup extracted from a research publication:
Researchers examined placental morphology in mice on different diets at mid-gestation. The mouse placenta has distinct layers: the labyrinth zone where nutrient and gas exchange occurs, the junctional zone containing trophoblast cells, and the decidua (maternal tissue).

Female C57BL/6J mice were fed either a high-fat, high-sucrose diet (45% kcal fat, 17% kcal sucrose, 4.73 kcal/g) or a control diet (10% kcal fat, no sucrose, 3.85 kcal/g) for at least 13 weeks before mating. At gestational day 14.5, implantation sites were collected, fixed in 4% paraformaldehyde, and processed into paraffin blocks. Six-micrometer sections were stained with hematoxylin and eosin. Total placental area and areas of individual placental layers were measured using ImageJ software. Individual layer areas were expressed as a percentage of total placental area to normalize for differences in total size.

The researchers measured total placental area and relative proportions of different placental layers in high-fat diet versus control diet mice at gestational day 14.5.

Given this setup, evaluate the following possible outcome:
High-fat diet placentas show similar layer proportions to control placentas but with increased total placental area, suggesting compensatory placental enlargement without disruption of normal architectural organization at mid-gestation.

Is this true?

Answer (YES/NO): NO